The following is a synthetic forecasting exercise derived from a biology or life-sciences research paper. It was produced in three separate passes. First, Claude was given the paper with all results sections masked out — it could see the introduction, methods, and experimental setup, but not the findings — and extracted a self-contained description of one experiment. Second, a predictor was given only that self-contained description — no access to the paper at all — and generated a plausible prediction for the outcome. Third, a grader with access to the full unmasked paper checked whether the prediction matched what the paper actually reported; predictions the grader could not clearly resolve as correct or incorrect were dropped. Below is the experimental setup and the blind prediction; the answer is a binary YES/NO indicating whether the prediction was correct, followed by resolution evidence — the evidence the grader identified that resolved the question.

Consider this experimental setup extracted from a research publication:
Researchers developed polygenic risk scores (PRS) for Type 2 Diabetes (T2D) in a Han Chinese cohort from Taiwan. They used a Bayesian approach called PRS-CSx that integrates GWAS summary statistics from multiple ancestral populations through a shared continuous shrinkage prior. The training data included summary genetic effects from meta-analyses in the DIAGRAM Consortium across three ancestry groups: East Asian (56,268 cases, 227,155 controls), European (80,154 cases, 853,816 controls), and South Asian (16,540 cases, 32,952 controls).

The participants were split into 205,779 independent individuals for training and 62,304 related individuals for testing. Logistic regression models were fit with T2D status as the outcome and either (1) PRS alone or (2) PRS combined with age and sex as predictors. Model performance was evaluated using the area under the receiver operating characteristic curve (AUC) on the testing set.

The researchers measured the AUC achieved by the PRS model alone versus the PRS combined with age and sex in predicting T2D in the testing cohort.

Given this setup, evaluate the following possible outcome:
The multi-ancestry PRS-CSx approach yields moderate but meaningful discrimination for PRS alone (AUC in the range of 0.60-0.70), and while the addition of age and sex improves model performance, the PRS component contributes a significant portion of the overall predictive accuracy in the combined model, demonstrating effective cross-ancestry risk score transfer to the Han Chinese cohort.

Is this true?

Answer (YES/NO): YES